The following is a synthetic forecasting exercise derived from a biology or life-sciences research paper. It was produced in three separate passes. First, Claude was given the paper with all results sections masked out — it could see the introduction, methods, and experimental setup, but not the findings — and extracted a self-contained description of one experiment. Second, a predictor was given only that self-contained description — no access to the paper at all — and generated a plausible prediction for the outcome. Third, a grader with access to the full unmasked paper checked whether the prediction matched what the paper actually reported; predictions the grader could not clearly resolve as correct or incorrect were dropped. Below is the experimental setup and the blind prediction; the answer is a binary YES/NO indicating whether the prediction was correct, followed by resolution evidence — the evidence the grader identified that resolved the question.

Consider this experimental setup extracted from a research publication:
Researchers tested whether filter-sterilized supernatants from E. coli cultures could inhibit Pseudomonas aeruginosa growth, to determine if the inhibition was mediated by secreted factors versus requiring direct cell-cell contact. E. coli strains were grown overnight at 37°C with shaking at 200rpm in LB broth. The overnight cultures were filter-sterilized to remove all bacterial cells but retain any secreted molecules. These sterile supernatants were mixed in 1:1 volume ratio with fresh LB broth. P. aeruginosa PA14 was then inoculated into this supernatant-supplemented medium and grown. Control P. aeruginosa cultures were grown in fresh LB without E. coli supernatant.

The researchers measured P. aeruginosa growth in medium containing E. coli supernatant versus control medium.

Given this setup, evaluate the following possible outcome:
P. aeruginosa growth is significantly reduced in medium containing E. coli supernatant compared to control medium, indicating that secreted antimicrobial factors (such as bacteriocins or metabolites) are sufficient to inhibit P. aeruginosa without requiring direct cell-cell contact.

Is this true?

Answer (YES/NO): YES